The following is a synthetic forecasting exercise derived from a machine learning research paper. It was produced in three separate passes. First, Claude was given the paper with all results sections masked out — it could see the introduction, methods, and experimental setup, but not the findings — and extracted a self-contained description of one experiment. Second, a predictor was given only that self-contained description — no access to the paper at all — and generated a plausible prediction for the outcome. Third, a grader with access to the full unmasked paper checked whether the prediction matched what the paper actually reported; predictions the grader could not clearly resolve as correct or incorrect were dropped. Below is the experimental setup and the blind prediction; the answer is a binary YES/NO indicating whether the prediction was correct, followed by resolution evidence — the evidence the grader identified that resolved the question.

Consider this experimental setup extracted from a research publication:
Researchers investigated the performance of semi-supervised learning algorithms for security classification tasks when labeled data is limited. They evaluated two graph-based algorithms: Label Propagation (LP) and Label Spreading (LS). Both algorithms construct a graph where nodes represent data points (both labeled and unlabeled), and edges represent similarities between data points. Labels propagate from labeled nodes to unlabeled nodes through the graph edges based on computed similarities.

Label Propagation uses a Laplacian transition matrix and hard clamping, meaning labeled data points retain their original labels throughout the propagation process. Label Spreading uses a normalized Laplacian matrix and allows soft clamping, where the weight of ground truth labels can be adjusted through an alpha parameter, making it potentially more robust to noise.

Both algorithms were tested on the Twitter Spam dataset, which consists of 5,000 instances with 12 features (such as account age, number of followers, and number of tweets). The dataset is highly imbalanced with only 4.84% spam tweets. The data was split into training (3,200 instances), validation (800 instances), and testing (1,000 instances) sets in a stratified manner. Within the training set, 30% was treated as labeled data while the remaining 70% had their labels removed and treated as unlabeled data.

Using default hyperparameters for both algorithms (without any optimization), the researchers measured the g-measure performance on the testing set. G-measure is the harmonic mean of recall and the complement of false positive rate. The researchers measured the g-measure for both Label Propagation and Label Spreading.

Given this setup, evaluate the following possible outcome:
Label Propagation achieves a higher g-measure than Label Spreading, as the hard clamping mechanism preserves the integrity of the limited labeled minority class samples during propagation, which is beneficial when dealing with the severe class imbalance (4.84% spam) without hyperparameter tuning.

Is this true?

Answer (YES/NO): NO